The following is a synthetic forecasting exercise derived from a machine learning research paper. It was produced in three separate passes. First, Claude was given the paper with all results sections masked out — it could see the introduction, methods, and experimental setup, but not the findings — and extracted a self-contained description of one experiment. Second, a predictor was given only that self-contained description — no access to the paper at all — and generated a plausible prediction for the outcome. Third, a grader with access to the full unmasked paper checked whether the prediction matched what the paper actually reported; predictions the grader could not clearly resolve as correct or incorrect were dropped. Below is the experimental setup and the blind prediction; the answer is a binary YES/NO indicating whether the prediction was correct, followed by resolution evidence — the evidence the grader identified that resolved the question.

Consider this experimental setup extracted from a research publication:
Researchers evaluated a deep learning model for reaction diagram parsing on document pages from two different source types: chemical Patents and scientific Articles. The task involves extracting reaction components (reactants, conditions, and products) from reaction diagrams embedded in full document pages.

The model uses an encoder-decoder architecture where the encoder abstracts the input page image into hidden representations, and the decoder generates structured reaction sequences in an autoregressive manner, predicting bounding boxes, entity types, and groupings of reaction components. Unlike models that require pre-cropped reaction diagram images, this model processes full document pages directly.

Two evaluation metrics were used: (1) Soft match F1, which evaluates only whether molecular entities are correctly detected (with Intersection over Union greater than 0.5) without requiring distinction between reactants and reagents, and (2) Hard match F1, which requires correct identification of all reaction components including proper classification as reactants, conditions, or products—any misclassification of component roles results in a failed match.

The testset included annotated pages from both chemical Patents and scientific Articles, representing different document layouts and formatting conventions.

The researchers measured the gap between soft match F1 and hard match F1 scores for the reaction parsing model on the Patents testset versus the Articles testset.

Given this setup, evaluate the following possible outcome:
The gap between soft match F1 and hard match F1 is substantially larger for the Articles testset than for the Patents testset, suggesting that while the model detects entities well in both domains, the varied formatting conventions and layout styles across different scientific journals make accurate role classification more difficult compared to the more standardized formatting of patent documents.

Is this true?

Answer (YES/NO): YES